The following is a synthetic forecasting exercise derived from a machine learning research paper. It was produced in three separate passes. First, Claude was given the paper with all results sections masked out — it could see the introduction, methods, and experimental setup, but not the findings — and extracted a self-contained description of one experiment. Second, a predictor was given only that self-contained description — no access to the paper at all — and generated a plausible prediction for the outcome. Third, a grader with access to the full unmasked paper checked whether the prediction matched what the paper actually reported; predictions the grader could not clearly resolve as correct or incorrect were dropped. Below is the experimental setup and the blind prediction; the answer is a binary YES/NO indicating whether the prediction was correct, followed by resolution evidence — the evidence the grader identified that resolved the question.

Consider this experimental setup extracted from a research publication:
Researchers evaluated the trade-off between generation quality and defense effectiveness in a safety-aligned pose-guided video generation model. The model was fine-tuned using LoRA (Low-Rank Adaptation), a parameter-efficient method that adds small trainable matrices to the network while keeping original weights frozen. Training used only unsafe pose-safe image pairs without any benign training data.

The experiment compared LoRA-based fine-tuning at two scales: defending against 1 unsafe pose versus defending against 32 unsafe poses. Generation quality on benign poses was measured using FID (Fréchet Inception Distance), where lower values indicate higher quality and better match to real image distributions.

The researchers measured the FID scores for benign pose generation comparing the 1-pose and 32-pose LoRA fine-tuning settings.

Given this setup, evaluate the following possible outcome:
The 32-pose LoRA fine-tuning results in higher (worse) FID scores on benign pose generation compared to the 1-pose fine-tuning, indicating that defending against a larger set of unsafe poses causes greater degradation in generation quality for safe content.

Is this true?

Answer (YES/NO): YES